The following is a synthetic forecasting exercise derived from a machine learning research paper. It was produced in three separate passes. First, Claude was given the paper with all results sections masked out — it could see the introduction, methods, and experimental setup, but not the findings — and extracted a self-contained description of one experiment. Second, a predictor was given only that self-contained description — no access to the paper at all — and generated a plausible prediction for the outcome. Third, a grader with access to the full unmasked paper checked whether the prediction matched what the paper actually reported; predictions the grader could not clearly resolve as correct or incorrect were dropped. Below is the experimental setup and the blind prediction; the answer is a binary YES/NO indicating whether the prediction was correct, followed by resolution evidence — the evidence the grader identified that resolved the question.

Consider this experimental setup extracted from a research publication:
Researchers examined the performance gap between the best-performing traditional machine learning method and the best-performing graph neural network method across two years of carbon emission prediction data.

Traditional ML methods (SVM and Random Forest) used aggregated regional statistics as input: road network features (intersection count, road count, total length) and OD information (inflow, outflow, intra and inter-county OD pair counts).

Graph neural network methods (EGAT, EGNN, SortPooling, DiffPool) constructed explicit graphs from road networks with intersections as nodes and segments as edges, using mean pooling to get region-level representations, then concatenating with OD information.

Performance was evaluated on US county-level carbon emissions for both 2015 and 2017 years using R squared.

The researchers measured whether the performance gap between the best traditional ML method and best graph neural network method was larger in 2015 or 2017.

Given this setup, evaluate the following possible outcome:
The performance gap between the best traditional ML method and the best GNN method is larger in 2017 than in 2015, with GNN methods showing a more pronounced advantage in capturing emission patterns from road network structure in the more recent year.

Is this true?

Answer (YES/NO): NO